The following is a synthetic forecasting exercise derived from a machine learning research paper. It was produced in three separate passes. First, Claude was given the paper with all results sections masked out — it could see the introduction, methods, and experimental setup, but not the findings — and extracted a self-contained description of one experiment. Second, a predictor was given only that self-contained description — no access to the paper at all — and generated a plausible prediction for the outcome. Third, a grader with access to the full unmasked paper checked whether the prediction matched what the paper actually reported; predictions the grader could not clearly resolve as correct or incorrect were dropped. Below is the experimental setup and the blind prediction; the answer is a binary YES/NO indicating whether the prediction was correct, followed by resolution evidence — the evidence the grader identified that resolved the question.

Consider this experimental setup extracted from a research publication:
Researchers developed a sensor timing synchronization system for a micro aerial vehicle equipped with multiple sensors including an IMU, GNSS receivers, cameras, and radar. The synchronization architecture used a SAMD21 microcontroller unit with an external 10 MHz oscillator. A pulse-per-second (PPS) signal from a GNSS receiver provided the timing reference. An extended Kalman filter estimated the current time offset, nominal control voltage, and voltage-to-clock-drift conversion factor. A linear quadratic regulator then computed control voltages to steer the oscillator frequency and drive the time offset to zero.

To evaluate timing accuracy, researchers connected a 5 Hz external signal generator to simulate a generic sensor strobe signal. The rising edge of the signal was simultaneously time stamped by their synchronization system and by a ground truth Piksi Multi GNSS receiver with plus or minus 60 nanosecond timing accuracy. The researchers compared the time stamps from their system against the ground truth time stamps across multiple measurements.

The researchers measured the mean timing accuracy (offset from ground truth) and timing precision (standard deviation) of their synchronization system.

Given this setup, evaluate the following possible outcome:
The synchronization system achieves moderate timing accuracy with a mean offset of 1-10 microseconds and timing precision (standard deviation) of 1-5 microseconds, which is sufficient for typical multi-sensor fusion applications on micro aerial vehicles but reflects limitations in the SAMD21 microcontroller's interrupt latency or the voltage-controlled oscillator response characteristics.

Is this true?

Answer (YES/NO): NO